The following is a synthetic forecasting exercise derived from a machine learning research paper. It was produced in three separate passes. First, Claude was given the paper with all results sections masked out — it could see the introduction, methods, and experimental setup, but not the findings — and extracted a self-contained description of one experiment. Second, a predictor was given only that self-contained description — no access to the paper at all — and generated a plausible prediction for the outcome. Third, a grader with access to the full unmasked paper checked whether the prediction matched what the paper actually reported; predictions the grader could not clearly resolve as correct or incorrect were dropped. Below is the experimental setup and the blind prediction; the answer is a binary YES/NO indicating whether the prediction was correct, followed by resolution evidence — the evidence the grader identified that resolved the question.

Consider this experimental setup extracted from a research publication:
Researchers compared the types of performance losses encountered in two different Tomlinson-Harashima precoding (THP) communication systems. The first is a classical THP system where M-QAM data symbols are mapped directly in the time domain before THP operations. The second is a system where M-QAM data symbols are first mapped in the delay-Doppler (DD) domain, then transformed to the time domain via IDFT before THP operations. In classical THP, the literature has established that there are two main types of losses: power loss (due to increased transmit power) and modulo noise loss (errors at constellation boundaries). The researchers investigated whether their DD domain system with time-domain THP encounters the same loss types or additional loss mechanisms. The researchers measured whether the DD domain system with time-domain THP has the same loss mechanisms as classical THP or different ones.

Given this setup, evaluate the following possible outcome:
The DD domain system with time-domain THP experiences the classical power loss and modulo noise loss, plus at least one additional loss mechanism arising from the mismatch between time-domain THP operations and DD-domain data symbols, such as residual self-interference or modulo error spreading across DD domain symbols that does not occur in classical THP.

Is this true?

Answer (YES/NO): YES